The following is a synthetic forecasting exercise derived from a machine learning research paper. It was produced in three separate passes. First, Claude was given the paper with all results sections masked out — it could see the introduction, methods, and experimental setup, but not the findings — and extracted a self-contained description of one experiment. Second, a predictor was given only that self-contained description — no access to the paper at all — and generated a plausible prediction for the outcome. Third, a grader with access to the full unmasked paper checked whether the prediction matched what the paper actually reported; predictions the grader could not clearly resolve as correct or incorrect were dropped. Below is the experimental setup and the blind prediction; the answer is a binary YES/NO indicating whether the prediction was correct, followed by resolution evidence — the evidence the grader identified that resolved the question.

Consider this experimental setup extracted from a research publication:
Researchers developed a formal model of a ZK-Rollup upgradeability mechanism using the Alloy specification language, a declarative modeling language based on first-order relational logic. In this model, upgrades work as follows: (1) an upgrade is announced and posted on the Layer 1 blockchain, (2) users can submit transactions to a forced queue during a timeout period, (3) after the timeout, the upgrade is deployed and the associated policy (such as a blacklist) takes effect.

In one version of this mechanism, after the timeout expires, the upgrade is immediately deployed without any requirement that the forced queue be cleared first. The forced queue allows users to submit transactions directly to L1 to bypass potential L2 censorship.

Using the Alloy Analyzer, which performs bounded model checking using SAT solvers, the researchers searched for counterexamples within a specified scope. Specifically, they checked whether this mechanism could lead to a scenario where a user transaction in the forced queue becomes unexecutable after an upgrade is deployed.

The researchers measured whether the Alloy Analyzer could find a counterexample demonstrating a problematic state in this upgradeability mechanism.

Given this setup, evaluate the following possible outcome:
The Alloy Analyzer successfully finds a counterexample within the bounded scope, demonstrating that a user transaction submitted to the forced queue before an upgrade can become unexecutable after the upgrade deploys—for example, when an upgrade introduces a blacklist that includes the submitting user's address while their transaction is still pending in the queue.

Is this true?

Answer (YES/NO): YES